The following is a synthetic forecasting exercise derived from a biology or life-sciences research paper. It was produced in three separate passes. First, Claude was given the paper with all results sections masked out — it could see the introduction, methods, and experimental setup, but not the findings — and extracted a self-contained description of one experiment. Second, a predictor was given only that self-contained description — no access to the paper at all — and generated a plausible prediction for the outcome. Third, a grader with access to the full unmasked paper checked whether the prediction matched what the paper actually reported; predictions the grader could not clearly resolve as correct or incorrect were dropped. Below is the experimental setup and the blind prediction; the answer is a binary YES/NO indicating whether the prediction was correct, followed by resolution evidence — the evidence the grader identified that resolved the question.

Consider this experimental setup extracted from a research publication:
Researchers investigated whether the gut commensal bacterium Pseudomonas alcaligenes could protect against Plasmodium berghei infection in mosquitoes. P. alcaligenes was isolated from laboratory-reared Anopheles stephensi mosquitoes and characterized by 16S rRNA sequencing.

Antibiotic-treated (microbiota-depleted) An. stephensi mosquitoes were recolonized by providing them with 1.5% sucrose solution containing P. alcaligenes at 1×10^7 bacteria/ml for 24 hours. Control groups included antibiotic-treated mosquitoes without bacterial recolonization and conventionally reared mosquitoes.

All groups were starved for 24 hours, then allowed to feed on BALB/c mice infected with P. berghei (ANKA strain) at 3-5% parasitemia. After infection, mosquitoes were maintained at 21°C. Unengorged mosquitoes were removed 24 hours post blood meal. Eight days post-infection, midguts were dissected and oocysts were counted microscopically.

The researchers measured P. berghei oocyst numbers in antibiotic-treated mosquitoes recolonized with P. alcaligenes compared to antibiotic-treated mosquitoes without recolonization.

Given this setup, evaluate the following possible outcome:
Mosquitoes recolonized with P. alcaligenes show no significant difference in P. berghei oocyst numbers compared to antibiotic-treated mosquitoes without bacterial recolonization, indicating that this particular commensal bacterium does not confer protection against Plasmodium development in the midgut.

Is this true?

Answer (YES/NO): NO